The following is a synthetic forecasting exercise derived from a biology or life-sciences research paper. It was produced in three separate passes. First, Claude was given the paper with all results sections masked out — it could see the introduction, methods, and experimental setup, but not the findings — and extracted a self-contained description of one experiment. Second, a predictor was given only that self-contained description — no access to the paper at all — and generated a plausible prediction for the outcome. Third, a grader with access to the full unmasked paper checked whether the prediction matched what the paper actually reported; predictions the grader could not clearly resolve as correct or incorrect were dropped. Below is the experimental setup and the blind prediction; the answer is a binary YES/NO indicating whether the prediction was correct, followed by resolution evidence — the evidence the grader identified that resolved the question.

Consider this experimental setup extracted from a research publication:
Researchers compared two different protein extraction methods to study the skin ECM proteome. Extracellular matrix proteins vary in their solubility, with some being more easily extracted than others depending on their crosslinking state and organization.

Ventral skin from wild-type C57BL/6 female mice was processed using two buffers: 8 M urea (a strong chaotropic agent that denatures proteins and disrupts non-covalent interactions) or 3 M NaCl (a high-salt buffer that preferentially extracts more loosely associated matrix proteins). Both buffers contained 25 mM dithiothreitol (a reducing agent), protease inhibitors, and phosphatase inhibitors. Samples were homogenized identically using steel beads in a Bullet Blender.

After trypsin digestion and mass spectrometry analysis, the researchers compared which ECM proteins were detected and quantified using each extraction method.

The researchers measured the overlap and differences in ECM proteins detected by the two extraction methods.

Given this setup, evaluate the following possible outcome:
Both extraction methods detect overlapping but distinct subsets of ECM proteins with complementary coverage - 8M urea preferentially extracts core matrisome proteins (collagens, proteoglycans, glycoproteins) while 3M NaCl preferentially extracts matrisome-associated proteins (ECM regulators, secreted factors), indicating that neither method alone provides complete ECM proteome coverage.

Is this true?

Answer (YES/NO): NO